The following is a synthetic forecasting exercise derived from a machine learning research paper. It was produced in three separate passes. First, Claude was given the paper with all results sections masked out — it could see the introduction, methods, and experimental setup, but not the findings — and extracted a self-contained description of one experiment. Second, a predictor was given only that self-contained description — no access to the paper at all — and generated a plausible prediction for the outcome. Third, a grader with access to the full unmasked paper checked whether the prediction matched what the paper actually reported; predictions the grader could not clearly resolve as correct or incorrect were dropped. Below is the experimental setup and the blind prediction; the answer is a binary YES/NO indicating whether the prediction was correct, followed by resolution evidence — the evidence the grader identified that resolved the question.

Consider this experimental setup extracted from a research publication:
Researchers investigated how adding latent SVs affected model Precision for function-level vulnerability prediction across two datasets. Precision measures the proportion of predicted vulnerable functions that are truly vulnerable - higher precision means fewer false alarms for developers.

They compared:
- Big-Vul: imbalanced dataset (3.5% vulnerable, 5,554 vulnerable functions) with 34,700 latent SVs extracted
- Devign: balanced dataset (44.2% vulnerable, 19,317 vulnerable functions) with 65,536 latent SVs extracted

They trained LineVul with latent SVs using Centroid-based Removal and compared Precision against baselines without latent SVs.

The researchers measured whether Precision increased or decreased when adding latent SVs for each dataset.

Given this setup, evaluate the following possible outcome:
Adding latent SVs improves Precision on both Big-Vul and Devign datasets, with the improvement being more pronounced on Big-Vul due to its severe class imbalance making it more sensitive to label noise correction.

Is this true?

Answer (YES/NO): NO